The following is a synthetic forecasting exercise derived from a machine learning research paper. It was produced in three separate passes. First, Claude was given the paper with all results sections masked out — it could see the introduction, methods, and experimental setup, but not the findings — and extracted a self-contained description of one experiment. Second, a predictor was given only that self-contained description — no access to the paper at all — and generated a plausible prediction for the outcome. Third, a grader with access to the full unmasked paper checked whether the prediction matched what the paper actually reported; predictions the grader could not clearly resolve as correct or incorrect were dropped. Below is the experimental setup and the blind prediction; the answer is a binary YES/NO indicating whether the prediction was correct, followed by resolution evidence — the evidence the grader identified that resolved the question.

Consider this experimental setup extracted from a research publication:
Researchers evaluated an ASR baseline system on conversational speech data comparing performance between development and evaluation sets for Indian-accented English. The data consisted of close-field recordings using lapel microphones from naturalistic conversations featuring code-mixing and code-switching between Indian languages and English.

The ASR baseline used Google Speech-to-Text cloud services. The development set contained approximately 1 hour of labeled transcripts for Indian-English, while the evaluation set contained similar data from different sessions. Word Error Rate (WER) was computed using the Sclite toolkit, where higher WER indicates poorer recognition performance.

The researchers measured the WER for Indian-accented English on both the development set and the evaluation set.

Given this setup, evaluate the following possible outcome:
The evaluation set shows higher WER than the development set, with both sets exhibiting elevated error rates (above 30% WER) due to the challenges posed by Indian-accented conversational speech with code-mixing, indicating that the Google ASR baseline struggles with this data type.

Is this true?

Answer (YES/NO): YES